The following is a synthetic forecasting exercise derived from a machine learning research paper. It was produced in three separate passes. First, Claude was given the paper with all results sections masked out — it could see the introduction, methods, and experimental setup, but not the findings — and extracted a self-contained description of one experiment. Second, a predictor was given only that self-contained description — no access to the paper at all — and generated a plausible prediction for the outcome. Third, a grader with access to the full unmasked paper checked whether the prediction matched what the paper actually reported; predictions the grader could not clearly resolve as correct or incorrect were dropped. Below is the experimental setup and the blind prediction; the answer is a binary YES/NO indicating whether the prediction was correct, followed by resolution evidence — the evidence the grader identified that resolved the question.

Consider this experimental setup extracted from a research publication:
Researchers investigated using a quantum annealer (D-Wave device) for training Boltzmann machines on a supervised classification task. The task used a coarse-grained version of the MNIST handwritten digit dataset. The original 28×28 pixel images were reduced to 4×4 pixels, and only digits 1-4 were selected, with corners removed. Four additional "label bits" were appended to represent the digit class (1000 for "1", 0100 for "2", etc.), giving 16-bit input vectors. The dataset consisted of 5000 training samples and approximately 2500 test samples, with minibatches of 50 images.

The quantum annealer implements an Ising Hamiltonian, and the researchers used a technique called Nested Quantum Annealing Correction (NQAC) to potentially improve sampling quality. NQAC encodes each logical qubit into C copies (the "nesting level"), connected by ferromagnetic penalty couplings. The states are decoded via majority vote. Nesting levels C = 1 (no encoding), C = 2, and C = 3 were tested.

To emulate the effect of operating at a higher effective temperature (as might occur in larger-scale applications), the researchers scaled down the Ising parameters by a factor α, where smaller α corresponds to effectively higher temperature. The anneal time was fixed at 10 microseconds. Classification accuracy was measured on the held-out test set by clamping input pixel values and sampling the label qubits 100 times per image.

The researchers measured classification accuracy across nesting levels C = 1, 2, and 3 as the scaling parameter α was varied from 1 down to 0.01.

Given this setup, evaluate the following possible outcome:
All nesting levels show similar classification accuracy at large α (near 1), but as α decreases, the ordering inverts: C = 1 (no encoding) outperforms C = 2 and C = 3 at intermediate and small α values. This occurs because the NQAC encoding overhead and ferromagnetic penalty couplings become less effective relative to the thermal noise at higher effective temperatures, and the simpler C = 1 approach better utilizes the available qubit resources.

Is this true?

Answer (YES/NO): NO